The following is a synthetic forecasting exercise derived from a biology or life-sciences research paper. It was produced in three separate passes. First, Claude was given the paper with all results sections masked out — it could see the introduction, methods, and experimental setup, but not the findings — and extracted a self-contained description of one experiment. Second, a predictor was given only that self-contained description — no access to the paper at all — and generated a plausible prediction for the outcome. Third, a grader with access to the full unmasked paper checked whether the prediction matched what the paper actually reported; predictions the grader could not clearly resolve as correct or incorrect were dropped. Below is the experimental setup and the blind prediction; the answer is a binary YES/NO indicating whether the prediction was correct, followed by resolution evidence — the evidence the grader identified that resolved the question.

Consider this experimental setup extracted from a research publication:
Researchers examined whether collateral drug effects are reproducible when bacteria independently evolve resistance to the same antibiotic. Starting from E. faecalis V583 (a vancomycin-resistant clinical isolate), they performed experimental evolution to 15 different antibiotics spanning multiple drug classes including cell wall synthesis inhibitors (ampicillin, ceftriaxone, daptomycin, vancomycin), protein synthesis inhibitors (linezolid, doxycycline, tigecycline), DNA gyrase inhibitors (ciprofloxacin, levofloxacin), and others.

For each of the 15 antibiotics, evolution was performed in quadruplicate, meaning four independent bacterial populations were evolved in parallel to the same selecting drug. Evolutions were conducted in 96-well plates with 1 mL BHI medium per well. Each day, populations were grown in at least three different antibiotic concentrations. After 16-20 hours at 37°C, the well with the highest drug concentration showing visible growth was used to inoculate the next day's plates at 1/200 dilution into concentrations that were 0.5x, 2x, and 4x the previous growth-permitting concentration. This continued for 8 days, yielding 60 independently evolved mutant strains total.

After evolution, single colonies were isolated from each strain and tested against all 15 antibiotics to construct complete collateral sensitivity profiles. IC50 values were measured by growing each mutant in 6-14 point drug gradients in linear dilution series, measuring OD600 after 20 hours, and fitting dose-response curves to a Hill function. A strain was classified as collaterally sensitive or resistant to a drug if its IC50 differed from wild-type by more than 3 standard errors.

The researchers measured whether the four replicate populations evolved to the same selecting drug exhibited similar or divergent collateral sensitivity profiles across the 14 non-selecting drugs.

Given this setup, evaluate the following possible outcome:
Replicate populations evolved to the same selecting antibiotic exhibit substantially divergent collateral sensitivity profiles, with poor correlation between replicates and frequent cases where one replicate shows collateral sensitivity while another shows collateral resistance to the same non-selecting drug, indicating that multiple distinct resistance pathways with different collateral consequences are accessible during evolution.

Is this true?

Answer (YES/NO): NO